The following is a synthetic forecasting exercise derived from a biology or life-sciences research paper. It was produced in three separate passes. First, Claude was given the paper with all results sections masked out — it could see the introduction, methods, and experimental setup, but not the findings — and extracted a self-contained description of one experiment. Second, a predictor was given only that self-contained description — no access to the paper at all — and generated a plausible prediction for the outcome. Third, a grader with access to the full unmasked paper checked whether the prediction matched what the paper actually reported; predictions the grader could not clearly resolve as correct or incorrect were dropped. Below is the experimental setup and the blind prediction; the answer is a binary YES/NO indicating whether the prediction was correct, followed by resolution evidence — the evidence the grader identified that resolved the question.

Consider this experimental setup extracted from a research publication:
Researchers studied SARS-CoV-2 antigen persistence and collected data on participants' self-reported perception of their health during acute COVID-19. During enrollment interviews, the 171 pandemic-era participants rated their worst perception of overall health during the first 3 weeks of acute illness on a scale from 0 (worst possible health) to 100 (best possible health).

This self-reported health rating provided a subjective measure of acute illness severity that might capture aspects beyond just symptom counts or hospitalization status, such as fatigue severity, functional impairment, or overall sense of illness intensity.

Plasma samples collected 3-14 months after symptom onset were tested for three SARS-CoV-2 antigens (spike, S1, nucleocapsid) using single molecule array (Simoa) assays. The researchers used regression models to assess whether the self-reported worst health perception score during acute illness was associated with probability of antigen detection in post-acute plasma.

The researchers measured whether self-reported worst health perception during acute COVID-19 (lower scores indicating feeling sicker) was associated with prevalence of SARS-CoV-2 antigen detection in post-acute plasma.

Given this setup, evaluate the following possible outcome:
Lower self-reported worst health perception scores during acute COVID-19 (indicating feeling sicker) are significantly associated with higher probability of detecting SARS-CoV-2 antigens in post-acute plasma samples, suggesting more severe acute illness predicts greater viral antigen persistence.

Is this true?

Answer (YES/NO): NO